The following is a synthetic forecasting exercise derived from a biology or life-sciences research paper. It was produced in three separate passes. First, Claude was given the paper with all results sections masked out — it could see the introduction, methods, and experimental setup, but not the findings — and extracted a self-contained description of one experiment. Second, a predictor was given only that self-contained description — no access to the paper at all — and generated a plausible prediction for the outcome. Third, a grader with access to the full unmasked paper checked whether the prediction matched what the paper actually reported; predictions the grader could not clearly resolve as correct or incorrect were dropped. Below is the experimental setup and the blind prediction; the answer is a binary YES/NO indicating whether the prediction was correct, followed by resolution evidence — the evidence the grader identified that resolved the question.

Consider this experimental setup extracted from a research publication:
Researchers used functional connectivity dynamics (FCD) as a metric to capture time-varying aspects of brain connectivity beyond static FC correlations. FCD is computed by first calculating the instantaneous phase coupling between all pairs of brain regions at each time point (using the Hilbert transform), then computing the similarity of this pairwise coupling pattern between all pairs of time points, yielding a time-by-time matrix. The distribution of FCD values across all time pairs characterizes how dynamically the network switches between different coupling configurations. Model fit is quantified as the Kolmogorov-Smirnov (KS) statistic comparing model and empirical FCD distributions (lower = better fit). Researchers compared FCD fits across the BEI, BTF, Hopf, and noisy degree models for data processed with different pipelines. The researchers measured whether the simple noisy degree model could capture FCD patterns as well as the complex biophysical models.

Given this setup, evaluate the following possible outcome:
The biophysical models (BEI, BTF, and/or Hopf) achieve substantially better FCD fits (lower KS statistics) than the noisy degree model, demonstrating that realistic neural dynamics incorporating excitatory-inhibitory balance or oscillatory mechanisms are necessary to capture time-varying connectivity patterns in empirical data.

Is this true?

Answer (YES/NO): NO